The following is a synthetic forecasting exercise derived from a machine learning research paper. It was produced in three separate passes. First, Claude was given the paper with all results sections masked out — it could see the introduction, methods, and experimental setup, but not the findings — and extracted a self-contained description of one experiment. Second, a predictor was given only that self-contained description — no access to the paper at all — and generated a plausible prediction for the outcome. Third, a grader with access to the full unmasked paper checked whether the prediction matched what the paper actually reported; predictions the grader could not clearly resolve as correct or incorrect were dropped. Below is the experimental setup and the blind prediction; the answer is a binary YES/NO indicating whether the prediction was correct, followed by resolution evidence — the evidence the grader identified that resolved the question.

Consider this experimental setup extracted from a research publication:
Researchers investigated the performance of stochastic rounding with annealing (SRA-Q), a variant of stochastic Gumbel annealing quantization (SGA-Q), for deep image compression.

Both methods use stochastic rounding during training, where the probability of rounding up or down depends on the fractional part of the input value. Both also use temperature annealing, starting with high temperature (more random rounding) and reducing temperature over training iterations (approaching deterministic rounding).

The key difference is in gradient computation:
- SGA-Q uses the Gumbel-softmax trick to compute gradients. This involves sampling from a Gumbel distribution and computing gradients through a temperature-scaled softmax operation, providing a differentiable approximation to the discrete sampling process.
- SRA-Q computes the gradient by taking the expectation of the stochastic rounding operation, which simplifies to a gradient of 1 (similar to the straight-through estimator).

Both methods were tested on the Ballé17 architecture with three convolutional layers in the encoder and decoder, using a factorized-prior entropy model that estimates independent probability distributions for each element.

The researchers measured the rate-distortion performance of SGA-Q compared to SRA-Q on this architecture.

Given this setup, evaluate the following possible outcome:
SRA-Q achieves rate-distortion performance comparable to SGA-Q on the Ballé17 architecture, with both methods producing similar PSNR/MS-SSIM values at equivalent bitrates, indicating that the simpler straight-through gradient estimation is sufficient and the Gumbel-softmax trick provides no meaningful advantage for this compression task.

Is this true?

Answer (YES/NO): NO